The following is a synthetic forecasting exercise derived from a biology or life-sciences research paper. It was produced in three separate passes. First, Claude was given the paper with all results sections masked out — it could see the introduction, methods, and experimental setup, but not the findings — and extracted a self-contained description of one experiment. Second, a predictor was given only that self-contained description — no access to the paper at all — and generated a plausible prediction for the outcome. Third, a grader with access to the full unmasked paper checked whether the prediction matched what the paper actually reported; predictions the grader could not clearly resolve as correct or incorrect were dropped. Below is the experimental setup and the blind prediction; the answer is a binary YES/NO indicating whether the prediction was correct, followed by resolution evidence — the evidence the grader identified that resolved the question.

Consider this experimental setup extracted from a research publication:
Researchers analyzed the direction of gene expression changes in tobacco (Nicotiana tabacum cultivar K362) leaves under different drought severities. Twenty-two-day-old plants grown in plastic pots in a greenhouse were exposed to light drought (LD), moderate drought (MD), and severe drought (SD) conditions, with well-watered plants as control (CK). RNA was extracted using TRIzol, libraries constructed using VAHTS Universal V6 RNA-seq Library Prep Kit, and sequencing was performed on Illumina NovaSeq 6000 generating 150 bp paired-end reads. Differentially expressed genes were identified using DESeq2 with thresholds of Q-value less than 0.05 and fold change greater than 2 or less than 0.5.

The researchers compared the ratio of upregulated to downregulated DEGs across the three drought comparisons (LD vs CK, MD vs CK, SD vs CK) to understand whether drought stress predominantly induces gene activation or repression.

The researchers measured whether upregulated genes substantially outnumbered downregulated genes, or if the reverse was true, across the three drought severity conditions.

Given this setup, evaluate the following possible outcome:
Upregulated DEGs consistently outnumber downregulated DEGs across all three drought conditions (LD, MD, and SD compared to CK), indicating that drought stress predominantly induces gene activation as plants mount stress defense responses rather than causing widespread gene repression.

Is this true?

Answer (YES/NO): YES